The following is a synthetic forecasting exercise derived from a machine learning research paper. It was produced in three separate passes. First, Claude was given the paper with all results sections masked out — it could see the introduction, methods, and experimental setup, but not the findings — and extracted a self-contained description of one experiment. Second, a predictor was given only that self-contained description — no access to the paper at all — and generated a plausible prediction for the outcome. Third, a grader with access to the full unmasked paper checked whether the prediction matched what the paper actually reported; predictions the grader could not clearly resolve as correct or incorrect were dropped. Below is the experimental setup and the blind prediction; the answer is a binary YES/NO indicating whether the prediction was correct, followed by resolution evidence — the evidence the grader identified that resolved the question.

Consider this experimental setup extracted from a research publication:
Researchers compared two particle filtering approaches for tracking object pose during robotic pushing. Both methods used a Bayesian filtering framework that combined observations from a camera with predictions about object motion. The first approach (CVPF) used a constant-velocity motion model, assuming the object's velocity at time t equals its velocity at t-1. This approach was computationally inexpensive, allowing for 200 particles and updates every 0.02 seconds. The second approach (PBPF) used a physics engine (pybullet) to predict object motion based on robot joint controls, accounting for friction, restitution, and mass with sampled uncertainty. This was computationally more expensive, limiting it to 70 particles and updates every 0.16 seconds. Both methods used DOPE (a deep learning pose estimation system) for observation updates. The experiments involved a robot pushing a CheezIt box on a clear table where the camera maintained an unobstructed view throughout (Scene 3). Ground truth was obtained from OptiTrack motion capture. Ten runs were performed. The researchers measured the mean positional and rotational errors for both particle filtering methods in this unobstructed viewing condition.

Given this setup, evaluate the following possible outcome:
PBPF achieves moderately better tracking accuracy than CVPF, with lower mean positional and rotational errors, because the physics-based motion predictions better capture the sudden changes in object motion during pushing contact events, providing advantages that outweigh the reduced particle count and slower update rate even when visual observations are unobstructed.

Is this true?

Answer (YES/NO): NO